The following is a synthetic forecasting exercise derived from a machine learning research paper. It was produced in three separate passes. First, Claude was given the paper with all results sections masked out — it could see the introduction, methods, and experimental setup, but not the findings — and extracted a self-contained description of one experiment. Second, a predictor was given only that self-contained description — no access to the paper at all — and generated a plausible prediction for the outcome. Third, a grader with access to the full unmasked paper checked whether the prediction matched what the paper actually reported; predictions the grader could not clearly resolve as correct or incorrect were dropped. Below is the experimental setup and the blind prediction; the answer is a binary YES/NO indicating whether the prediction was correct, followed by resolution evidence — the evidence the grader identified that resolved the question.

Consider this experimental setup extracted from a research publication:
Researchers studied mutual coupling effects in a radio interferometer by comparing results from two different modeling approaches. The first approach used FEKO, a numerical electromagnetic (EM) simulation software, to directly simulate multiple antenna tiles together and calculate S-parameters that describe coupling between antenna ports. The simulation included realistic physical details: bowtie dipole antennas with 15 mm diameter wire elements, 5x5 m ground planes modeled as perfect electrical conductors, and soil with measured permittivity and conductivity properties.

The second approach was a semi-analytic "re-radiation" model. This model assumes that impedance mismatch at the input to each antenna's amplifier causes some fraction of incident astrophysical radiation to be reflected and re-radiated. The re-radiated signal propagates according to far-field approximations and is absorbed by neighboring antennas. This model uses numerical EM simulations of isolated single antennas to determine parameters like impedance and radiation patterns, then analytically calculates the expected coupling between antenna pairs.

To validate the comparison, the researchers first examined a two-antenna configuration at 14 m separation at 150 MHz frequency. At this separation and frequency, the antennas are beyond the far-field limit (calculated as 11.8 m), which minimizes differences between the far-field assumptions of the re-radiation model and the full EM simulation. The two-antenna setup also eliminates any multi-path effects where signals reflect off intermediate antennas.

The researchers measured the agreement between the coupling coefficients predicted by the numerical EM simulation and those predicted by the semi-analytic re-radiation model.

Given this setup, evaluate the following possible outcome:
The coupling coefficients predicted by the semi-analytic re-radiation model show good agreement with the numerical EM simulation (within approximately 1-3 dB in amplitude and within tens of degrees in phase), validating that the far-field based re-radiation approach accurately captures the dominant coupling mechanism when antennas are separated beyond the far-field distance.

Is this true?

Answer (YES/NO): NO